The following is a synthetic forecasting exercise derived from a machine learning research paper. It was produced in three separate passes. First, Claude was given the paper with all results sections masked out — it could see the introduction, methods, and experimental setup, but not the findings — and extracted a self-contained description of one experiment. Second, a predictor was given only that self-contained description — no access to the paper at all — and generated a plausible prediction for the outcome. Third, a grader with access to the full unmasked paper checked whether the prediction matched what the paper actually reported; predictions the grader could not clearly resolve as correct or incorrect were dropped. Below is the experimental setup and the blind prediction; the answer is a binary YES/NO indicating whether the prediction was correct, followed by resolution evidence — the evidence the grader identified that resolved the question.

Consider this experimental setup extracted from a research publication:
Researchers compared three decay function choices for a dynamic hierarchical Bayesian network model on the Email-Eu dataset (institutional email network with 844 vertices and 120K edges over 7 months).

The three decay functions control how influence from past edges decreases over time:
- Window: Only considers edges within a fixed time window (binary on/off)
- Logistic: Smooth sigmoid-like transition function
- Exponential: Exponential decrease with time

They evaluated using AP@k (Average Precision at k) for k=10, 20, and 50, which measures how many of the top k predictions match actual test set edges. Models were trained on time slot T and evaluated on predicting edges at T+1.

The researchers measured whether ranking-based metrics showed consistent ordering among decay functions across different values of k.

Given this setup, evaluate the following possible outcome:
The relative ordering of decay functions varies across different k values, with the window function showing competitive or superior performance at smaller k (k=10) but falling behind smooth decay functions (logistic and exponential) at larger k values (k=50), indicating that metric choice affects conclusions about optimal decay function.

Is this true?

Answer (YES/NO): NO